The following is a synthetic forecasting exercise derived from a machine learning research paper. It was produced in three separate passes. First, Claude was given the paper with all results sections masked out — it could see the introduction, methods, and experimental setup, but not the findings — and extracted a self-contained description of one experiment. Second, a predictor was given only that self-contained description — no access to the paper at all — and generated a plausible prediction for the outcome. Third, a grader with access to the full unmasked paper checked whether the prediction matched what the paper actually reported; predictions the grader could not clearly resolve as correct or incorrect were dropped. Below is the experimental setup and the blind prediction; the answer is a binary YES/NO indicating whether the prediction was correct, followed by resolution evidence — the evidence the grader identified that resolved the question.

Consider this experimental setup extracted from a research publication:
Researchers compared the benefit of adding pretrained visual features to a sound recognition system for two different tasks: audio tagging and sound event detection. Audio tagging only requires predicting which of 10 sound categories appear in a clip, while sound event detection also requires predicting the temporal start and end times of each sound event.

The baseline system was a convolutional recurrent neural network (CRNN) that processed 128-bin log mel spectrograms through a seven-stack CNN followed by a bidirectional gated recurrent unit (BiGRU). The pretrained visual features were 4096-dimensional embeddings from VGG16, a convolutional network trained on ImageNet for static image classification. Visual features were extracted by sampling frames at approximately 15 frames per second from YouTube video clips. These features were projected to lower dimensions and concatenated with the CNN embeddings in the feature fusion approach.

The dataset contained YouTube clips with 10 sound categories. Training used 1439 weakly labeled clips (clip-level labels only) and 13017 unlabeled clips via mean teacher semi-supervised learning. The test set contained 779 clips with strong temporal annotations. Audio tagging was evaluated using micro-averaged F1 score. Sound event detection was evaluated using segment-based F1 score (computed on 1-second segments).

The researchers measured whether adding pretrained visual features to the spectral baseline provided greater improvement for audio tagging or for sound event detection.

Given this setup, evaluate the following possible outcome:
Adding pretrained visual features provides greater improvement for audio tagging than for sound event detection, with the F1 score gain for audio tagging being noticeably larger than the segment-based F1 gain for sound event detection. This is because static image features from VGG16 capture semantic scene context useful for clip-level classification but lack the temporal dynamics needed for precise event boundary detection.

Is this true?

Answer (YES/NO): YES